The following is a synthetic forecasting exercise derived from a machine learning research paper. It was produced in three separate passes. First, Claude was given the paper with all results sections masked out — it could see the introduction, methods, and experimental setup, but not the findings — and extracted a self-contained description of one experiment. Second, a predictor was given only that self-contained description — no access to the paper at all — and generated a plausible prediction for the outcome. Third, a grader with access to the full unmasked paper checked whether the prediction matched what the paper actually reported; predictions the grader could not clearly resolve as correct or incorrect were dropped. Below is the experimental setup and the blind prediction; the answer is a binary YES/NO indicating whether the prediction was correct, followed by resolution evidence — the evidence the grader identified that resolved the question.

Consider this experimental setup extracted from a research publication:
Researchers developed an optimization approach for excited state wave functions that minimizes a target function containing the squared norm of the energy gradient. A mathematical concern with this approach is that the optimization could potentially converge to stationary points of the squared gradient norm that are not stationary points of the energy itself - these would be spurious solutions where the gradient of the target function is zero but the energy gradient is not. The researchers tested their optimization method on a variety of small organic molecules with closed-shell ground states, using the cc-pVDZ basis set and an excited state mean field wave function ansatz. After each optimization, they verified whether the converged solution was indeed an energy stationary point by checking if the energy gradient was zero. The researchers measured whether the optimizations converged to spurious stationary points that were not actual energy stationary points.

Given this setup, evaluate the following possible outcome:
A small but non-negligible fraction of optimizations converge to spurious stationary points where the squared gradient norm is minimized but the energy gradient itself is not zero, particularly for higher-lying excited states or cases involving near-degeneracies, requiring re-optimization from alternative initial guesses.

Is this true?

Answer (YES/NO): NO